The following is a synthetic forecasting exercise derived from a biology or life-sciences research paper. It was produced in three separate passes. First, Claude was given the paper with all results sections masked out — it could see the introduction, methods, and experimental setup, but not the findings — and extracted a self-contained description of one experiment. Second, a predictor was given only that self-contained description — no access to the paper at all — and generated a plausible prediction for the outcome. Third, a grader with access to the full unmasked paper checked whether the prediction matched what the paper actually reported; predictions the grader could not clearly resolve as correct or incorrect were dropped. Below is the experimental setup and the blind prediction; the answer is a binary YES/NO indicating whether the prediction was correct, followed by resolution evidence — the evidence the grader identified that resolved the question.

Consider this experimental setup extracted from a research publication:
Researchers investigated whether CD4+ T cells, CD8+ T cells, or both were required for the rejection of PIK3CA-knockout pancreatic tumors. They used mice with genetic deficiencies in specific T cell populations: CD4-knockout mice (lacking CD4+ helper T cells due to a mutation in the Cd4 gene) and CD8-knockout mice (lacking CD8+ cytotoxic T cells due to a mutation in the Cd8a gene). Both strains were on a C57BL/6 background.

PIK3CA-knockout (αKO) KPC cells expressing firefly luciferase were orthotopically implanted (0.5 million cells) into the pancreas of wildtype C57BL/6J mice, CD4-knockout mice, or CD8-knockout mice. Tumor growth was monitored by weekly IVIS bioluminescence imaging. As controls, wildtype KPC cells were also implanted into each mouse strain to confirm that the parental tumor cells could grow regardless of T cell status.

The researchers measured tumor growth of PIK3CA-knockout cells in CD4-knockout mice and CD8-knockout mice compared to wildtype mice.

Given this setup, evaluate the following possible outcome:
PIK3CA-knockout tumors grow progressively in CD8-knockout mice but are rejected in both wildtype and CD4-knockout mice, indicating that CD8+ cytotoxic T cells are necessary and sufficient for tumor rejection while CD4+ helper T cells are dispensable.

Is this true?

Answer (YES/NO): NO